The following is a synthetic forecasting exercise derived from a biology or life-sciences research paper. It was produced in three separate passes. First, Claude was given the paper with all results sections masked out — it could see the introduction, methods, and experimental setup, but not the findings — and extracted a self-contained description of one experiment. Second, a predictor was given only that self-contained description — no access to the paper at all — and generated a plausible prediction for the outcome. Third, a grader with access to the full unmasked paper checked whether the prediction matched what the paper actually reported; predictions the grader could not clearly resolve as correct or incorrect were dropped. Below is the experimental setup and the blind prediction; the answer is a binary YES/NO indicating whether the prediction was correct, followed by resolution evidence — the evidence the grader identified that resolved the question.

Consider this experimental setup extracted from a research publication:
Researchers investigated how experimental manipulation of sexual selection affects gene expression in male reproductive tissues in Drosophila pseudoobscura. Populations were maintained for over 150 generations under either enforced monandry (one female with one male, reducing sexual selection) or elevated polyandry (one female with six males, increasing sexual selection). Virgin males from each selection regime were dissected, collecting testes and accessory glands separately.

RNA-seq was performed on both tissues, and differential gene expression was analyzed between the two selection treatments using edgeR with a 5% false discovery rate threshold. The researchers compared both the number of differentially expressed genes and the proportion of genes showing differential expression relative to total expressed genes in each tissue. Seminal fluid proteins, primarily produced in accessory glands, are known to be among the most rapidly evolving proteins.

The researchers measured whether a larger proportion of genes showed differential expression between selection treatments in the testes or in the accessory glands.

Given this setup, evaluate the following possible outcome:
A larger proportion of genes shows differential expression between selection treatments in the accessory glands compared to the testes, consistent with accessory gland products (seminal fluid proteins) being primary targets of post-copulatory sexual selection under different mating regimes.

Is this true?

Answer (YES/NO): NO